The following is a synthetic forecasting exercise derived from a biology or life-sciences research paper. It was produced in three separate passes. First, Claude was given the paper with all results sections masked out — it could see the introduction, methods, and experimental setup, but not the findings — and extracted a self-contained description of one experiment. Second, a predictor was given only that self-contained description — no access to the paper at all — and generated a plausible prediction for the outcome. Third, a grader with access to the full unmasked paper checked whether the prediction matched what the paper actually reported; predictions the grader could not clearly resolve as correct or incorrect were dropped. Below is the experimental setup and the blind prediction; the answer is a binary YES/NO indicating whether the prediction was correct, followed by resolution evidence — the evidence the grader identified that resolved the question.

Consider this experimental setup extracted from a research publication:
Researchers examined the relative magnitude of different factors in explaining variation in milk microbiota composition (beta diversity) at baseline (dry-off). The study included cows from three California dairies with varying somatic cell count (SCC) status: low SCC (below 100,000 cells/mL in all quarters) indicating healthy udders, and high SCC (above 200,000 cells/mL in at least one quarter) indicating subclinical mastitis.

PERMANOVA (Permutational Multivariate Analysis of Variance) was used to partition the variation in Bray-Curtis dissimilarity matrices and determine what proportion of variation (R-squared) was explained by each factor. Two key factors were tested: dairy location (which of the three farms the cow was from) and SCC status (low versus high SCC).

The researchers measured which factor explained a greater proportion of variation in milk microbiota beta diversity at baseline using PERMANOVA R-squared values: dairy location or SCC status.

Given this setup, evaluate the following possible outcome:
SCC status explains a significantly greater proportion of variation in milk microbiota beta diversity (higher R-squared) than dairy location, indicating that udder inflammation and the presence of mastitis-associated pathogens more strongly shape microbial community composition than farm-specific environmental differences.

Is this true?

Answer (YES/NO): NO